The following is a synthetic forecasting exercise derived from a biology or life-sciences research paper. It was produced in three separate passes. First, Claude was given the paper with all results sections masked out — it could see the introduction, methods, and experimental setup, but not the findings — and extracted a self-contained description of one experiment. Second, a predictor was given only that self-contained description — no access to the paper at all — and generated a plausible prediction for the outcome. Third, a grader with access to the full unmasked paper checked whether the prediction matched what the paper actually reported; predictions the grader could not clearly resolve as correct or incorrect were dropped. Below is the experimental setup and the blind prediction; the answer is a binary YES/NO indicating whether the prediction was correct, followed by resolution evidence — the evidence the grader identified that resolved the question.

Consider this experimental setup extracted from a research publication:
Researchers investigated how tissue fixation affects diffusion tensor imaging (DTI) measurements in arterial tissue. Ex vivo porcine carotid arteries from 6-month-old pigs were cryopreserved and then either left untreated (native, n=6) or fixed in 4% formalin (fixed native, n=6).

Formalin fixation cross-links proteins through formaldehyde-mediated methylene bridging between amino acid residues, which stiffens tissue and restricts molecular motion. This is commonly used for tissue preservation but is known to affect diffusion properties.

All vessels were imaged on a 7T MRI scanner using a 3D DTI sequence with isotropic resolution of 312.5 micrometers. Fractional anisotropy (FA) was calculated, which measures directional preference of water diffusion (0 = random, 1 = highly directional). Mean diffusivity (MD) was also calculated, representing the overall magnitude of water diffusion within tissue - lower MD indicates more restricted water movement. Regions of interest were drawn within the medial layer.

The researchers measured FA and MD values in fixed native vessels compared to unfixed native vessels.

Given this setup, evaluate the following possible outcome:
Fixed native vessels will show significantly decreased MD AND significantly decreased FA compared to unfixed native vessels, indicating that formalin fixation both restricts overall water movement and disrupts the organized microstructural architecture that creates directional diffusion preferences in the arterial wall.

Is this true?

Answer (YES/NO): NO